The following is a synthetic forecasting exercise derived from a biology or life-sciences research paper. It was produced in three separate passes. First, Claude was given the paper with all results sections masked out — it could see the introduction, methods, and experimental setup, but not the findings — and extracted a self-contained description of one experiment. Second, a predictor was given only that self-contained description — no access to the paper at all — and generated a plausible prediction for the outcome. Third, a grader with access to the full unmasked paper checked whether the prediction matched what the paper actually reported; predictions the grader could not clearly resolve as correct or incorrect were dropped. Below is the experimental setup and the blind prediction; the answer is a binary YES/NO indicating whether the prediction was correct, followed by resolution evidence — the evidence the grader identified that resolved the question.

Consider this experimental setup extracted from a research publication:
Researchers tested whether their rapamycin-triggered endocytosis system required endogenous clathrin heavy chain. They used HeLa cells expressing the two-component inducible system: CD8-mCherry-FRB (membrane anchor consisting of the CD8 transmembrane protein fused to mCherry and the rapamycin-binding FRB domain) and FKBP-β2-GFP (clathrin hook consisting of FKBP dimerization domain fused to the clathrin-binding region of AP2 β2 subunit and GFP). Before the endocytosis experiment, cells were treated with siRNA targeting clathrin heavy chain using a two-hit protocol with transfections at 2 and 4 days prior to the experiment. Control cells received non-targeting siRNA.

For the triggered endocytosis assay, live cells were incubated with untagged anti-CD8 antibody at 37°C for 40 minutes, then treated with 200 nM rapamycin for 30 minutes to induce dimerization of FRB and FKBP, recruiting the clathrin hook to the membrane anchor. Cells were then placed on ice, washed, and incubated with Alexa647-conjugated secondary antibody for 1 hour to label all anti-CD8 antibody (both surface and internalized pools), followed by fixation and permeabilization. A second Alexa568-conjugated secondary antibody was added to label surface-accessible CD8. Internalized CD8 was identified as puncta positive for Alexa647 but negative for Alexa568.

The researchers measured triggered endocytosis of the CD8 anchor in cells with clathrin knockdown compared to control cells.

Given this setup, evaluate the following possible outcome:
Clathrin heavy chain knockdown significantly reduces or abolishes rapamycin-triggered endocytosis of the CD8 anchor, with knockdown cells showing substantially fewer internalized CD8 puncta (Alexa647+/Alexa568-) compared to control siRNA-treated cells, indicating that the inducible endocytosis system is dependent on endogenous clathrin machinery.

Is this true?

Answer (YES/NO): YES